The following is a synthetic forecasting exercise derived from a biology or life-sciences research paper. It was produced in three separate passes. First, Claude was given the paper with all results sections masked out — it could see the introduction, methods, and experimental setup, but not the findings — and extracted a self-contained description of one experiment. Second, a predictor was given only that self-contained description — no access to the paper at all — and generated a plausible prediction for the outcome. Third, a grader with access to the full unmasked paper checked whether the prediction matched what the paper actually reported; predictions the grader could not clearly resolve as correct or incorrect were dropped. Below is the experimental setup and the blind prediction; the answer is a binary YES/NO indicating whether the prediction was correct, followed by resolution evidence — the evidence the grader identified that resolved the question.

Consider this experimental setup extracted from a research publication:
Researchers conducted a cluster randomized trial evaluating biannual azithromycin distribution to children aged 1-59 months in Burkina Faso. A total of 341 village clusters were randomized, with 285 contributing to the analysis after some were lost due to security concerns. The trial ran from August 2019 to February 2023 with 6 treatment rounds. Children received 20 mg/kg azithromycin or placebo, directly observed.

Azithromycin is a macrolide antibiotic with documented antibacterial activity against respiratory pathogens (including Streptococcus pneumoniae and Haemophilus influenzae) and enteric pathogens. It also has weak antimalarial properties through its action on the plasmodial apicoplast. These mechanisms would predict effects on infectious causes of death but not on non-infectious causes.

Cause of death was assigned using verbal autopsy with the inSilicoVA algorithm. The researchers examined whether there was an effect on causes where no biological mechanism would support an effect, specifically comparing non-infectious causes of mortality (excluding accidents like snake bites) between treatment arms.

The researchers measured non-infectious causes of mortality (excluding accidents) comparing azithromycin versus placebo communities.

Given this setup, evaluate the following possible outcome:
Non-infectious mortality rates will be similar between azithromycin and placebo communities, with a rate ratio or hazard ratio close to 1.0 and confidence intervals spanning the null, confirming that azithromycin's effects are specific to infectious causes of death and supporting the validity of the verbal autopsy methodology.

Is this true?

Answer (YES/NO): NO